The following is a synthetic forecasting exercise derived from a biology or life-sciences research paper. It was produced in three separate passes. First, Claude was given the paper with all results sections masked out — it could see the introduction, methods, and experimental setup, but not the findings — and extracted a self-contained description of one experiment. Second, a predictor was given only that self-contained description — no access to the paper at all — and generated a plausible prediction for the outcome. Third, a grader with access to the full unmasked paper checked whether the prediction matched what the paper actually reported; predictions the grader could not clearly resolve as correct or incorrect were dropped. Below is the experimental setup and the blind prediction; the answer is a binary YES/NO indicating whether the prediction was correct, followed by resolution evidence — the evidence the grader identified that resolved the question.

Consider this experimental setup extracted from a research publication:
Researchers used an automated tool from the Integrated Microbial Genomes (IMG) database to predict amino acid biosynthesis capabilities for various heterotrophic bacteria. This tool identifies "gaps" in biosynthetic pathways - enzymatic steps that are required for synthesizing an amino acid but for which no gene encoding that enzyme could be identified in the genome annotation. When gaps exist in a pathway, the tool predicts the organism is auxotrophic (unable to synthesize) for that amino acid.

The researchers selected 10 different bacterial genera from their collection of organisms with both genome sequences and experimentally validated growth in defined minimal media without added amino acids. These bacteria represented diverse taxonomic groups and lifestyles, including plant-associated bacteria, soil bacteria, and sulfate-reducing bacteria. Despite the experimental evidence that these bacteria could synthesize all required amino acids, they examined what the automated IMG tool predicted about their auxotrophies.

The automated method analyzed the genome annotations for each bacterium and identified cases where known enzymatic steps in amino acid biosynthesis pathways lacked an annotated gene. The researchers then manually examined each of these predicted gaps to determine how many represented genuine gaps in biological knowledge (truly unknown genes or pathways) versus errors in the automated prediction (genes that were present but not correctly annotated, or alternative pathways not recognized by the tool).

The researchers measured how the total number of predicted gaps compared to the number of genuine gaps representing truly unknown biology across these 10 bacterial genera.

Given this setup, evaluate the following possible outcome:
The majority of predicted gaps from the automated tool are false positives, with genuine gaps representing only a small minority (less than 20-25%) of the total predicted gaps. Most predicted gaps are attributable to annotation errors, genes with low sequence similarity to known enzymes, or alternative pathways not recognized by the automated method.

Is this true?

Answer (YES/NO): YES